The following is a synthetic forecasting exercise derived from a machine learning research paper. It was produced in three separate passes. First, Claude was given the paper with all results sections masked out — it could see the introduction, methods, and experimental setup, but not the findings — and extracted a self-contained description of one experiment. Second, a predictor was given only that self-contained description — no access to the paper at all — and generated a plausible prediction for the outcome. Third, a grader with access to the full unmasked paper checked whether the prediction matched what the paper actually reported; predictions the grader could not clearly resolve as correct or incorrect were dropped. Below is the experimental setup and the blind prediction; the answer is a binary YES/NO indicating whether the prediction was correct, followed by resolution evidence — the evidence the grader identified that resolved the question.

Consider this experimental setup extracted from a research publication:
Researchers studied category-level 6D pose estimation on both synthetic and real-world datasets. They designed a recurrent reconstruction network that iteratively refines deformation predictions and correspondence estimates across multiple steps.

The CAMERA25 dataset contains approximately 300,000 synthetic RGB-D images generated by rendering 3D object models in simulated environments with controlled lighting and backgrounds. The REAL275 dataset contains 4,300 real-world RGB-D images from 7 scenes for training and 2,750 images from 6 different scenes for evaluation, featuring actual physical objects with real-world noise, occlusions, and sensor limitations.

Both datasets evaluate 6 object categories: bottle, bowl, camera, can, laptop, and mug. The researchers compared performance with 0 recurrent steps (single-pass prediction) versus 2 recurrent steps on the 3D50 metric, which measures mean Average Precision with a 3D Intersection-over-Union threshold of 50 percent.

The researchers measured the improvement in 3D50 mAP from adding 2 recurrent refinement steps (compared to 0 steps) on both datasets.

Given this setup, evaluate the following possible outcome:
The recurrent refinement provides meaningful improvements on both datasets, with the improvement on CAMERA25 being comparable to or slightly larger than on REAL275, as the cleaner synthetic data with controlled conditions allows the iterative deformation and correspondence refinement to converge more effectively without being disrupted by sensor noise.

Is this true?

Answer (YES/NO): NO